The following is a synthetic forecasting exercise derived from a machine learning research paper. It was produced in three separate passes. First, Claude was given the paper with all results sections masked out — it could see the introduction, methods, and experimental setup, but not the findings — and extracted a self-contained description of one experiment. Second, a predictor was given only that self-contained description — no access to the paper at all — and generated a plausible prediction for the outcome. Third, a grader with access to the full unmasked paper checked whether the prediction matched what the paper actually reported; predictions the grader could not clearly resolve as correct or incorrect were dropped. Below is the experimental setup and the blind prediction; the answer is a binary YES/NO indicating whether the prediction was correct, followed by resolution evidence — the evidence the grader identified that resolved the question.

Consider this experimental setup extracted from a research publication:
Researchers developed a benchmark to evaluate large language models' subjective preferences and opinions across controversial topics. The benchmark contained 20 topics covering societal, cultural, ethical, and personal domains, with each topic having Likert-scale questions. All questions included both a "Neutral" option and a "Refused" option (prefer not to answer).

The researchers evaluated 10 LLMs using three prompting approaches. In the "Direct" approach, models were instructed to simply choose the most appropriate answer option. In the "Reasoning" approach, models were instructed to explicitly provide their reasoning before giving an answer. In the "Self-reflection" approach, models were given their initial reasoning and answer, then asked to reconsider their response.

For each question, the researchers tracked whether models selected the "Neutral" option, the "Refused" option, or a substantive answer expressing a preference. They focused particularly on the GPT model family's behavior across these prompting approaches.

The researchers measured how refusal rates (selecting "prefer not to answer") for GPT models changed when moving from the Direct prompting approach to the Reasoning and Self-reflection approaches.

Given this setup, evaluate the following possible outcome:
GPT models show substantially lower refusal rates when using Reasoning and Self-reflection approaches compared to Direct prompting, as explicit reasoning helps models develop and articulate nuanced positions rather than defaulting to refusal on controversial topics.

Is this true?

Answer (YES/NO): YES